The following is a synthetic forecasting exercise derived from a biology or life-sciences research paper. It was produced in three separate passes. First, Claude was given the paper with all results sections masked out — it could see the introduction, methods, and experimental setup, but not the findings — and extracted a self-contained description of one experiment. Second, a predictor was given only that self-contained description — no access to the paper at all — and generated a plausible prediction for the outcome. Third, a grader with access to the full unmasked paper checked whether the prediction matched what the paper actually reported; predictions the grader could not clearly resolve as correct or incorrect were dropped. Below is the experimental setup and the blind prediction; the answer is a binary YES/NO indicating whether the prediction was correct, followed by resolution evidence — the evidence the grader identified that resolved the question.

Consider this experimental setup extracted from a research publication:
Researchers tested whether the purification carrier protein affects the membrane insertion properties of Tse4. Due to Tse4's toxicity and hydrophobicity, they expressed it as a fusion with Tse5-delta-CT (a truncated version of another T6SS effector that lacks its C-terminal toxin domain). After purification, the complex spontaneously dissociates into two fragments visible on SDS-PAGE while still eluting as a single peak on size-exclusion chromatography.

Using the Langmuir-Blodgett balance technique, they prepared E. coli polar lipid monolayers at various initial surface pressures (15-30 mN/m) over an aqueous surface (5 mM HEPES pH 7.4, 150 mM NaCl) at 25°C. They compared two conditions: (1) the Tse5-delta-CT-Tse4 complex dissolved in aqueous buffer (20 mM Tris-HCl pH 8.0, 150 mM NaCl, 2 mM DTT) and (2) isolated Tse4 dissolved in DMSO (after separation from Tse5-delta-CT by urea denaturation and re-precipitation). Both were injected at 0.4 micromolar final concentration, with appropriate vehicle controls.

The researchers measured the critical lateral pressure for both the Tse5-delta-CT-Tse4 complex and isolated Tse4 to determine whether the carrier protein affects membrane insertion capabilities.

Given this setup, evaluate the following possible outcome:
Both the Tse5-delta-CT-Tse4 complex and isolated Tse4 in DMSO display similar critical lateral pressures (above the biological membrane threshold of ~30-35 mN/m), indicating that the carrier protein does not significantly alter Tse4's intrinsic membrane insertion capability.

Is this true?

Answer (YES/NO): NO